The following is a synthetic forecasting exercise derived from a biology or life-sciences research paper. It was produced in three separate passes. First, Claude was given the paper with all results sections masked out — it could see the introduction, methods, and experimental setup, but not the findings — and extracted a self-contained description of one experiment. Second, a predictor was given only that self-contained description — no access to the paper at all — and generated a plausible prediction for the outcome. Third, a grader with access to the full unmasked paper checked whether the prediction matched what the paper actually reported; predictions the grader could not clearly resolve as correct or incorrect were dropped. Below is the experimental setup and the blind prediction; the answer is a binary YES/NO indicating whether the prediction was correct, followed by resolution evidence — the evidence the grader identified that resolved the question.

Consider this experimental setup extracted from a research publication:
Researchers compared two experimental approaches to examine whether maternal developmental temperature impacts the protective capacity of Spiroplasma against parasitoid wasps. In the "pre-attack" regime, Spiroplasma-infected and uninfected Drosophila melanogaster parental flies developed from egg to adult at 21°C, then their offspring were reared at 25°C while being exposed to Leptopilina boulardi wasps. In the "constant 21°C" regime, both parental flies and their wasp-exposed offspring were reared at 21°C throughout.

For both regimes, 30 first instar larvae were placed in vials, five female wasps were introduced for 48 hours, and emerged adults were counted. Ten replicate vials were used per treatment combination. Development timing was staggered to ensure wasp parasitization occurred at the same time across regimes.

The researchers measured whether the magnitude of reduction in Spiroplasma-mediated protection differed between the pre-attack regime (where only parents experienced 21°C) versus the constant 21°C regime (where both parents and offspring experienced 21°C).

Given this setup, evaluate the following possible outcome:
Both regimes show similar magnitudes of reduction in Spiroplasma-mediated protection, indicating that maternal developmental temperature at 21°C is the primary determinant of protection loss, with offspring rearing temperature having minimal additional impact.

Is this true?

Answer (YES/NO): YES